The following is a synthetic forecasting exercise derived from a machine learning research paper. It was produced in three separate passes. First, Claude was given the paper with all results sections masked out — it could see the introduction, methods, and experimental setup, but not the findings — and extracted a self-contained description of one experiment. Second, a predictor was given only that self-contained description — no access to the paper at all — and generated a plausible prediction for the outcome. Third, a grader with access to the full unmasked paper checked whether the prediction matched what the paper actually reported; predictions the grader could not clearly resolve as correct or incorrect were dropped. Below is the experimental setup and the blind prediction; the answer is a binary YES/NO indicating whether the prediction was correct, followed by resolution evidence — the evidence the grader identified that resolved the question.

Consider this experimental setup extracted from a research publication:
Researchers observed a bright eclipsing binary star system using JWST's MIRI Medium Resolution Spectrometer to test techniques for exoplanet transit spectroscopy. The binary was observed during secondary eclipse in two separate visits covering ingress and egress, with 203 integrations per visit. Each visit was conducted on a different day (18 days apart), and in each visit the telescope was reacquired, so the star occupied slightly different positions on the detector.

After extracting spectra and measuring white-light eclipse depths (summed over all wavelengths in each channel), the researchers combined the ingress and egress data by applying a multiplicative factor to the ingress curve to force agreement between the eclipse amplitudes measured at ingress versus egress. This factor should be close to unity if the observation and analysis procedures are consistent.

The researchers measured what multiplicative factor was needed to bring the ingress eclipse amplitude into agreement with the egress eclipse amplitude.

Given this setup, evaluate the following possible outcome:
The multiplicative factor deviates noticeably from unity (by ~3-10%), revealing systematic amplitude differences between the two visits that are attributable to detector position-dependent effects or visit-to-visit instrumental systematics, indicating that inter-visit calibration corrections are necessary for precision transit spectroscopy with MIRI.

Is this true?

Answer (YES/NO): NO